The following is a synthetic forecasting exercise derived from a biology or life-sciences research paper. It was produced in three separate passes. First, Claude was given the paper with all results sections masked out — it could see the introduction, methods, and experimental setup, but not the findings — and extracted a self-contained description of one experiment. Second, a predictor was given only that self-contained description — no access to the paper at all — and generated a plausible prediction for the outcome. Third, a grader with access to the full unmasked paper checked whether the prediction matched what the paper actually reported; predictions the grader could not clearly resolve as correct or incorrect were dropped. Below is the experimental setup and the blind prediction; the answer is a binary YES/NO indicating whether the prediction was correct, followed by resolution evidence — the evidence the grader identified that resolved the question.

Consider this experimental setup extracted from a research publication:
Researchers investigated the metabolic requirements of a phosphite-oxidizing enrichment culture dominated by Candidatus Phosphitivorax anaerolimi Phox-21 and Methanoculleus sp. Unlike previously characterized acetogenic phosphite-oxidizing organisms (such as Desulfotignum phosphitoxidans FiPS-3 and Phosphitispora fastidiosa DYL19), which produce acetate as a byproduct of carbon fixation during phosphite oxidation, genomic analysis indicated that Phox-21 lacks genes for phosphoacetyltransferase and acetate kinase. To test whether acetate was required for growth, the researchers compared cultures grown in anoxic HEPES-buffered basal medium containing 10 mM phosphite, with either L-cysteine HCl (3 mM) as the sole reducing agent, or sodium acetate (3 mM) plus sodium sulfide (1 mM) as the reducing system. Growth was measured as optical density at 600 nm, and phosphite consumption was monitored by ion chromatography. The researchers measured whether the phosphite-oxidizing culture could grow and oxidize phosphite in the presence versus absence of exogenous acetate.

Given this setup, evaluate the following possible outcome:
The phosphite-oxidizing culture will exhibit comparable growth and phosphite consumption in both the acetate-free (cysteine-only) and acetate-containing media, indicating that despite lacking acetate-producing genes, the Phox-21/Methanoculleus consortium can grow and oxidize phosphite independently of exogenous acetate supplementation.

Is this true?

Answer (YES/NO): NO